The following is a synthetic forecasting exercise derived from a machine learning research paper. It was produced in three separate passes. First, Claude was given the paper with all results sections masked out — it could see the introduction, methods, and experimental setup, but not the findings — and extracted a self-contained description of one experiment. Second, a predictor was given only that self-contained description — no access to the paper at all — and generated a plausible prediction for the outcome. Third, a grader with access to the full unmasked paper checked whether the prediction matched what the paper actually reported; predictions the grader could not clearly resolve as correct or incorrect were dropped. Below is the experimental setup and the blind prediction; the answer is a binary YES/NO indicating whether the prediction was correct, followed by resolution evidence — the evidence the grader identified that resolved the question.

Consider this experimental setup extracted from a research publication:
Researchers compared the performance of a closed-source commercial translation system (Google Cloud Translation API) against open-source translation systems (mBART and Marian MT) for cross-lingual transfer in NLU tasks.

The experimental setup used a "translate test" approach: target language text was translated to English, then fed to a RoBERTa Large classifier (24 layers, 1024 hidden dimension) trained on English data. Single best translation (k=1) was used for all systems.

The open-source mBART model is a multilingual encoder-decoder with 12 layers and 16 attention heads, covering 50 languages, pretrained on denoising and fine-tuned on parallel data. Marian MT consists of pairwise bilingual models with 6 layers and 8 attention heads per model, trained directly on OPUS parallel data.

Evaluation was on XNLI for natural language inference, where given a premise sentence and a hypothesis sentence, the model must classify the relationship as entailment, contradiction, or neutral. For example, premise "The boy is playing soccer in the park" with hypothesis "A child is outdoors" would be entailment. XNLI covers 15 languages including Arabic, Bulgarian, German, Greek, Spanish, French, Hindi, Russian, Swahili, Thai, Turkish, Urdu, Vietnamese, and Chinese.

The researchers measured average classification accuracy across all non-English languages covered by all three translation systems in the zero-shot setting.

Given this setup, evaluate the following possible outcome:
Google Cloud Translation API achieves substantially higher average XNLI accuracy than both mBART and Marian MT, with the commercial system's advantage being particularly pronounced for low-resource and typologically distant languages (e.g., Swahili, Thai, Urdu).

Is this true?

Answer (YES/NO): YES